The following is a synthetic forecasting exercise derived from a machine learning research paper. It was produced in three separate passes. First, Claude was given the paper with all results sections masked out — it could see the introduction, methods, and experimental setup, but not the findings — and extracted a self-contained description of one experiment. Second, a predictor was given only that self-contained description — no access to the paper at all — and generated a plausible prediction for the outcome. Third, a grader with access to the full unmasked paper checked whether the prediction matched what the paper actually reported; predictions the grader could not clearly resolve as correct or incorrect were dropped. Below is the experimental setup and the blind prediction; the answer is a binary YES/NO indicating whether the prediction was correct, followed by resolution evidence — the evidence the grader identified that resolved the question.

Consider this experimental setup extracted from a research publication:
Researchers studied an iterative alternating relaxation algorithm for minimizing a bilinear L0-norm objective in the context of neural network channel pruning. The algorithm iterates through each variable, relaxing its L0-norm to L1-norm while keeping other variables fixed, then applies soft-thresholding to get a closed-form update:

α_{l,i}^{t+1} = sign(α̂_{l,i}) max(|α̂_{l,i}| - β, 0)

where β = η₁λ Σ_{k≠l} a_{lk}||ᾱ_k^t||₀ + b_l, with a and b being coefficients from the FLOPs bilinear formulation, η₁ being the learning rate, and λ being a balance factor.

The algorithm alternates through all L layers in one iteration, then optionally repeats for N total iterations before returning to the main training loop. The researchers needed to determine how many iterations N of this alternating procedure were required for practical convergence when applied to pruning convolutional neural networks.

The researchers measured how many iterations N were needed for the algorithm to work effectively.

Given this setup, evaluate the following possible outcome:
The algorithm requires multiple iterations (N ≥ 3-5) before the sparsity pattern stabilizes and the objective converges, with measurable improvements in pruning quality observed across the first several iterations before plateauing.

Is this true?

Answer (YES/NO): NO